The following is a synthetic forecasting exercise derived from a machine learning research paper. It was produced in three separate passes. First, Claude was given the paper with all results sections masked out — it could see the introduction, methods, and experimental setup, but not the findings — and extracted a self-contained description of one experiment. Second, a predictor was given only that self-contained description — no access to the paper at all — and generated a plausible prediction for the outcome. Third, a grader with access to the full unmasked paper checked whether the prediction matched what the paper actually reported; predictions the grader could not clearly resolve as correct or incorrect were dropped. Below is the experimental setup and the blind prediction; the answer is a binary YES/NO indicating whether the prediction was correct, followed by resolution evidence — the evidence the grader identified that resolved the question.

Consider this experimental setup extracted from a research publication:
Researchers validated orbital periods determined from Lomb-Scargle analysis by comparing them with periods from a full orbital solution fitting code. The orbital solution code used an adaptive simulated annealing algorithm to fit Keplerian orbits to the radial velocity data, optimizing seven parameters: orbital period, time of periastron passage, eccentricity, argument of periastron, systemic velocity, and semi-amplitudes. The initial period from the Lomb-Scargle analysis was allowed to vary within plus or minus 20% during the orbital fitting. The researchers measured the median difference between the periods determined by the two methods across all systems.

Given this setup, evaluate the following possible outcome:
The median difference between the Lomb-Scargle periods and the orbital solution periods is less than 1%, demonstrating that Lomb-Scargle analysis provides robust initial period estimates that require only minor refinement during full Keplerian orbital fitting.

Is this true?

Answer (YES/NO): YES